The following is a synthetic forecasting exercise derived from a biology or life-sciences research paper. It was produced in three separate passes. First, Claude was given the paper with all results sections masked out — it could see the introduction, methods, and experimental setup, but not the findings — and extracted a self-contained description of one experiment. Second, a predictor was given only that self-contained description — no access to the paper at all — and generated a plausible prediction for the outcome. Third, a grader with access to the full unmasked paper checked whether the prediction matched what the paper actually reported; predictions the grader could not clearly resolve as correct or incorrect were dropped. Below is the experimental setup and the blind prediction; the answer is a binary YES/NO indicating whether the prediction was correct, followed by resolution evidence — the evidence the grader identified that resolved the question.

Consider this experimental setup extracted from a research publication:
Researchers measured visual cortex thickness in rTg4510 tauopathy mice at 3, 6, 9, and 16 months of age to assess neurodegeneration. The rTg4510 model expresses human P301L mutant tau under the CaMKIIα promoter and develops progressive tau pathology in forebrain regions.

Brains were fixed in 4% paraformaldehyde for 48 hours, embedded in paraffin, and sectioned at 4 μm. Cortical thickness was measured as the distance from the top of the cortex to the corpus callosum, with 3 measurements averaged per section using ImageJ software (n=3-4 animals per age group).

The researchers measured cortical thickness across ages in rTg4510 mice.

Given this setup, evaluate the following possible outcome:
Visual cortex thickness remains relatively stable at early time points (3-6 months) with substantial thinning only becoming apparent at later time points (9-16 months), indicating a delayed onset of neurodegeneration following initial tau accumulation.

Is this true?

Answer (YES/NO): NO